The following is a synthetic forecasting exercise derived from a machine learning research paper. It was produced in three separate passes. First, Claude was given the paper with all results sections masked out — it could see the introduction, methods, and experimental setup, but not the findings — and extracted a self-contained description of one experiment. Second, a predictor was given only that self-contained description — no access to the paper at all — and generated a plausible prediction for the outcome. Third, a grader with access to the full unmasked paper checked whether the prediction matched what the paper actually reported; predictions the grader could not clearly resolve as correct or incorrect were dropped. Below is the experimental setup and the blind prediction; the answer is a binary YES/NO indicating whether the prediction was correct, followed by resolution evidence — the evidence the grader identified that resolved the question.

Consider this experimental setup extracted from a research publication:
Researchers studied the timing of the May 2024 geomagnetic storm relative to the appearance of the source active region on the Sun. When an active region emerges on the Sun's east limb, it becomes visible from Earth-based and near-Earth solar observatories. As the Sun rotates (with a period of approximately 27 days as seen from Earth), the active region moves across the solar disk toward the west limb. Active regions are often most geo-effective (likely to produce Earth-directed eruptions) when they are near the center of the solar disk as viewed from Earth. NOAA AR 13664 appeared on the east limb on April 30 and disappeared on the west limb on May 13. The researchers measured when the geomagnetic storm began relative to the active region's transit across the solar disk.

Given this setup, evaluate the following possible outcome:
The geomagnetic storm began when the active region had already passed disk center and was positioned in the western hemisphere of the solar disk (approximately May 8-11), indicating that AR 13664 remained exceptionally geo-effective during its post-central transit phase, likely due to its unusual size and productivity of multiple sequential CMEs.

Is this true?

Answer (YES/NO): YES